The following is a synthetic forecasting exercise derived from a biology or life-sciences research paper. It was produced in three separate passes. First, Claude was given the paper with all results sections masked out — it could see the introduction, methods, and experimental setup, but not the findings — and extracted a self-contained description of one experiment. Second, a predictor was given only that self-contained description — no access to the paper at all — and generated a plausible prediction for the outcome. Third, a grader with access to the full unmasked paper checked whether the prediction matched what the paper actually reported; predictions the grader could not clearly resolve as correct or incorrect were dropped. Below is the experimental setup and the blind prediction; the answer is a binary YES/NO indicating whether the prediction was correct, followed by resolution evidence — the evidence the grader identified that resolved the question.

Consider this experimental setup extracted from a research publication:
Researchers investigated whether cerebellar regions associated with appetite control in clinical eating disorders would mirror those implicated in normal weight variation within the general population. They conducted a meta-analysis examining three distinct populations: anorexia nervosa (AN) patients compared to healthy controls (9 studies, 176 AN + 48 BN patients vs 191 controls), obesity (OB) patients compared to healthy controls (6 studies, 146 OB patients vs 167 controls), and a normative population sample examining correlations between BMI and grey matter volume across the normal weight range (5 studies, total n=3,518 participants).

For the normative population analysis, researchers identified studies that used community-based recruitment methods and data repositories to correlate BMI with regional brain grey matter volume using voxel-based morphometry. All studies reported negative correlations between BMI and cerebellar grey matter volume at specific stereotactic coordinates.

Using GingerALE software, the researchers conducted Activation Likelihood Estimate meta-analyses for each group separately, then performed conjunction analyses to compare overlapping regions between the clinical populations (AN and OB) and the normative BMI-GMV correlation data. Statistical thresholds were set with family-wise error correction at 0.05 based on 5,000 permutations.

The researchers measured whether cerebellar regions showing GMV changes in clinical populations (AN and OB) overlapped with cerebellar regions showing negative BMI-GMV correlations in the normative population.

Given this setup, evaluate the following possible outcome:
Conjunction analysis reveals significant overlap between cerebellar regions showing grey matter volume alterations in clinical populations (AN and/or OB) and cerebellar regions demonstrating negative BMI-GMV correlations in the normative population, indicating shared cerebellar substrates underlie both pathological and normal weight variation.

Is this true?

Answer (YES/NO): YES